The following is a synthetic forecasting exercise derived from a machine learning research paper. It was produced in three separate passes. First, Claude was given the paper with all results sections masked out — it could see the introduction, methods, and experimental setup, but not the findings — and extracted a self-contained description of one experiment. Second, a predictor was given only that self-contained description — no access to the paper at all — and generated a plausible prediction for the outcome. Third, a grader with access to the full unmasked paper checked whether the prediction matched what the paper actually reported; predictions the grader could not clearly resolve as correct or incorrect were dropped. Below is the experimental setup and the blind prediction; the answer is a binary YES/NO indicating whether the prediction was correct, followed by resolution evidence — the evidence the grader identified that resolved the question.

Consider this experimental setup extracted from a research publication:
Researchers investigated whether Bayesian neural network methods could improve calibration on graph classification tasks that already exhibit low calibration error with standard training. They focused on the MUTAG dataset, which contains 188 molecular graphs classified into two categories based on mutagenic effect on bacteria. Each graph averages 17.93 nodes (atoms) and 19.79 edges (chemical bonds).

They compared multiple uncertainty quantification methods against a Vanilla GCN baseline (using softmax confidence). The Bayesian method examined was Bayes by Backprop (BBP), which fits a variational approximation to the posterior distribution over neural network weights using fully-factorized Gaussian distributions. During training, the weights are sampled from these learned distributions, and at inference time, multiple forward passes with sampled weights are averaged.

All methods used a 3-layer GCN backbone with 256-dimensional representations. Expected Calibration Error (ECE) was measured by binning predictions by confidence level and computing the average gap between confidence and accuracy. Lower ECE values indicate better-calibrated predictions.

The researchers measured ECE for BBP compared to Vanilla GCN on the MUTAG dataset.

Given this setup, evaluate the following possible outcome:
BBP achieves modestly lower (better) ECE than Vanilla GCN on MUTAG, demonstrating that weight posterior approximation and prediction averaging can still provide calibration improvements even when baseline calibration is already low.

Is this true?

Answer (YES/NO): NO